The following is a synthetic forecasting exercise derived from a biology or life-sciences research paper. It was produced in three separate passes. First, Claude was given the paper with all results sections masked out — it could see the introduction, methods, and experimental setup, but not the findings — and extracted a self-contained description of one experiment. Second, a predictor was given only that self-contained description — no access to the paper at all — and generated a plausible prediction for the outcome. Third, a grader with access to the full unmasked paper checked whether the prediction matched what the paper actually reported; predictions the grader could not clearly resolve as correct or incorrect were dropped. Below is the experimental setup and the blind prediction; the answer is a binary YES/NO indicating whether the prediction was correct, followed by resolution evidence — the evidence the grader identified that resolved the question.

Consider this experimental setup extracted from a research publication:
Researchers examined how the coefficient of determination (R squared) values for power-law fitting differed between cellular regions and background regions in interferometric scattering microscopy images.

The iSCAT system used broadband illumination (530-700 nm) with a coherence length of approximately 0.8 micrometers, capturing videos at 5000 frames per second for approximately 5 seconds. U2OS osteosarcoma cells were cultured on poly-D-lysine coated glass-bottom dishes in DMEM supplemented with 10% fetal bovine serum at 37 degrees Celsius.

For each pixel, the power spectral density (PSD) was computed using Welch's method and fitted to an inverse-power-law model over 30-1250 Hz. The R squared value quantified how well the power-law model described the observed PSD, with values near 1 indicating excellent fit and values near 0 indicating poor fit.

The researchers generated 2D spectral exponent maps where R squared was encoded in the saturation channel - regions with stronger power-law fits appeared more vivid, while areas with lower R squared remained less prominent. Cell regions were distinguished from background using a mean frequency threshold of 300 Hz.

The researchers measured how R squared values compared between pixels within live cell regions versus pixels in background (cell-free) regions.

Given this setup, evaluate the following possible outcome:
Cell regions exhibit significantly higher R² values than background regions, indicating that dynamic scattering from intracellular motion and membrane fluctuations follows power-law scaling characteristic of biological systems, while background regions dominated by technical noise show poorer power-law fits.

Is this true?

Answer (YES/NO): YES